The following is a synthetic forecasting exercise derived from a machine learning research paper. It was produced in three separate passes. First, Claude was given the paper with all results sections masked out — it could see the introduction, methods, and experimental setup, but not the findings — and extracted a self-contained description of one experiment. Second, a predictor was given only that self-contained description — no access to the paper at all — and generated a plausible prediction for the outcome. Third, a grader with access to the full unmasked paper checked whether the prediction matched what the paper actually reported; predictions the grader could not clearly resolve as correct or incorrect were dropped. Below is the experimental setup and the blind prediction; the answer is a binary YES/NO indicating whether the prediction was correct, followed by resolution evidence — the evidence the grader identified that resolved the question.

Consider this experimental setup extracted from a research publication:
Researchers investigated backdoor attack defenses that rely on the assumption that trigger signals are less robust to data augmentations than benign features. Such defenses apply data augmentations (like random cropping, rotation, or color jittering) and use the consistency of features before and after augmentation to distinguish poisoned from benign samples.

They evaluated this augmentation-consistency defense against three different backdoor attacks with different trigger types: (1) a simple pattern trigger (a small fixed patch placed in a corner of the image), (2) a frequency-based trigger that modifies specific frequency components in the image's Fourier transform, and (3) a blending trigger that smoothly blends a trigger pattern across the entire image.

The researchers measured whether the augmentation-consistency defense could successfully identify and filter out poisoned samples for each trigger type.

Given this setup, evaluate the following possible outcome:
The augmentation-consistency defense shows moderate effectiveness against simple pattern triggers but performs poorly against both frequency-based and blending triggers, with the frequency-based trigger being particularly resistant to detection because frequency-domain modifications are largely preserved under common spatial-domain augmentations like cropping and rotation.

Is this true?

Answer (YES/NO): NO